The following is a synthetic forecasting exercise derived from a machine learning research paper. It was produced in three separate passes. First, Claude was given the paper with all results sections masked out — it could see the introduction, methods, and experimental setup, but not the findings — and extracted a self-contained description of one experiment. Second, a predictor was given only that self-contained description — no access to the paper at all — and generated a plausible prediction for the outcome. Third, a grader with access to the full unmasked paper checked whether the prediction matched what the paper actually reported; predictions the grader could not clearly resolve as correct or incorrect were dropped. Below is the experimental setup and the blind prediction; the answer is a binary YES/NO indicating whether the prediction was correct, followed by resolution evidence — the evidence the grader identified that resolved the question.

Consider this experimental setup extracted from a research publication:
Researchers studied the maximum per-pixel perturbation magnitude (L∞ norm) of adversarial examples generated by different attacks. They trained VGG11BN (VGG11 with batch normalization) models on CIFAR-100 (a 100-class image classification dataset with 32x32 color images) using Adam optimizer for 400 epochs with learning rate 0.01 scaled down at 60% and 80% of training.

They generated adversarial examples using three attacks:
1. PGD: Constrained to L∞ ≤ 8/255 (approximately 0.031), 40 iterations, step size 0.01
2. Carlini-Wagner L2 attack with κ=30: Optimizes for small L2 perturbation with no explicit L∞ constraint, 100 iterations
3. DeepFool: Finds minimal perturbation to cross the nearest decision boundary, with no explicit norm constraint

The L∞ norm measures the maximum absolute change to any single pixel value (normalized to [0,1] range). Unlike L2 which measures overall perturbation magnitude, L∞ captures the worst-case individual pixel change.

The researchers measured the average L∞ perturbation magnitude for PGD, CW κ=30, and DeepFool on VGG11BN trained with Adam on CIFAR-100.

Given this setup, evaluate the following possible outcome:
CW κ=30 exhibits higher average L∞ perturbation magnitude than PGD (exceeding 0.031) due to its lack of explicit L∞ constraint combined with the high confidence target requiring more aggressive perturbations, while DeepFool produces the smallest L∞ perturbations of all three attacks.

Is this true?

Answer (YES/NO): YES